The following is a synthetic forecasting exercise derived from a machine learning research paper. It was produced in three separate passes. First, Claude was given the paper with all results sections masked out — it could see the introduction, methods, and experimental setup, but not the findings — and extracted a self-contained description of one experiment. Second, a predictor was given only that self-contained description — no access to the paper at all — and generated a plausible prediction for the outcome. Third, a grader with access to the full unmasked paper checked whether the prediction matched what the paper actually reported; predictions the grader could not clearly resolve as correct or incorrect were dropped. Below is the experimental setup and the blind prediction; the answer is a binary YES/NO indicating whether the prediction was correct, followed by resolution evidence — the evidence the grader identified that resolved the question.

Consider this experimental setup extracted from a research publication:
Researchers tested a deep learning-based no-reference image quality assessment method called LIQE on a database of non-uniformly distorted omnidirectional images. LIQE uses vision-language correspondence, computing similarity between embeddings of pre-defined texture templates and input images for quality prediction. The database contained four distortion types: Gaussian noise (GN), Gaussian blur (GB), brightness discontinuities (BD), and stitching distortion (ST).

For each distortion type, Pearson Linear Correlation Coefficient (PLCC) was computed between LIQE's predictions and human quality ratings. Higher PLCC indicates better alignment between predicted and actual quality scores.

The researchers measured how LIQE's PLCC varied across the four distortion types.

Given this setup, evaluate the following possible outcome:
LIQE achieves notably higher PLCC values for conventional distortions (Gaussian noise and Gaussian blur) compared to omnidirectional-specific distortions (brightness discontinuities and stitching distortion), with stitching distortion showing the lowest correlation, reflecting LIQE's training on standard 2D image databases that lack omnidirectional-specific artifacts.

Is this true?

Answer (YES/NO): NO